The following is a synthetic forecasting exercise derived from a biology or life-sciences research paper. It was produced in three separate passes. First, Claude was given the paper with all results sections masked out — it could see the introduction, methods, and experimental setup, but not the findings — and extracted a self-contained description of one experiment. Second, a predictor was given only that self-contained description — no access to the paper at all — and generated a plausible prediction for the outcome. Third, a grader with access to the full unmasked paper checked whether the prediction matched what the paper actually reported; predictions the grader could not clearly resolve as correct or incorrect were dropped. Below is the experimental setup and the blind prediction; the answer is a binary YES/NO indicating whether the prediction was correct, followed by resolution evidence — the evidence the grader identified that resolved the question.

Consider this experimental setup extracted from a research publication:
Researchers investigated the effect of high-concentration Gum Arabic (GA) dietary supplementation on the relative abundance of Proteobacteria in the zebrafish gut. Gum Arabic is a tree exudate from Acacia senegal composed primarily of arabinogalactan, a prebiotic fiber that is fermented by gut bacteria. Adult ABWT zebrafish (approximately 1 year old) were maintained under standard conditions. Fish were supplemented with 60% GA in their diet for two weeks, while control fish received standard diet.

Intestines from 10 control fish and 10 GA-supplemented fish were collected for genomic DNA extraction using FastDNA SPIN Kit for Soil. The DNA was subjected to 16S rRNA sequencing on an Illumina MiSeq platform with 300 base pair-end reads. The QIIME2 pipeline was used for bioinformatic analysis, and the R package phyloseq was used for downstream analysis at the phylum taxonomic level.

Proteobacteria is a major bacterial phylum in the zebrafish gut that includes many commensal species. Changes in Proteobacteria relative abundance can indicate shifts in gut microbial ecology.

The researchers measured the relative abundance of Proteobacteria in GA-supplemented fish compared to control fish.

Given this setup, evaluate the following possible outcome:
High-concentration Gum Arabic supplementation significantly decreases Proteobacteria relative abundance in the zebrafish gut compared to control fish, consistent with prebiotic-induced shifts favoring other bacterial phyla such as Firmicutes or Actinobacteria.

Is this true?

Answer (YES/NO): NO